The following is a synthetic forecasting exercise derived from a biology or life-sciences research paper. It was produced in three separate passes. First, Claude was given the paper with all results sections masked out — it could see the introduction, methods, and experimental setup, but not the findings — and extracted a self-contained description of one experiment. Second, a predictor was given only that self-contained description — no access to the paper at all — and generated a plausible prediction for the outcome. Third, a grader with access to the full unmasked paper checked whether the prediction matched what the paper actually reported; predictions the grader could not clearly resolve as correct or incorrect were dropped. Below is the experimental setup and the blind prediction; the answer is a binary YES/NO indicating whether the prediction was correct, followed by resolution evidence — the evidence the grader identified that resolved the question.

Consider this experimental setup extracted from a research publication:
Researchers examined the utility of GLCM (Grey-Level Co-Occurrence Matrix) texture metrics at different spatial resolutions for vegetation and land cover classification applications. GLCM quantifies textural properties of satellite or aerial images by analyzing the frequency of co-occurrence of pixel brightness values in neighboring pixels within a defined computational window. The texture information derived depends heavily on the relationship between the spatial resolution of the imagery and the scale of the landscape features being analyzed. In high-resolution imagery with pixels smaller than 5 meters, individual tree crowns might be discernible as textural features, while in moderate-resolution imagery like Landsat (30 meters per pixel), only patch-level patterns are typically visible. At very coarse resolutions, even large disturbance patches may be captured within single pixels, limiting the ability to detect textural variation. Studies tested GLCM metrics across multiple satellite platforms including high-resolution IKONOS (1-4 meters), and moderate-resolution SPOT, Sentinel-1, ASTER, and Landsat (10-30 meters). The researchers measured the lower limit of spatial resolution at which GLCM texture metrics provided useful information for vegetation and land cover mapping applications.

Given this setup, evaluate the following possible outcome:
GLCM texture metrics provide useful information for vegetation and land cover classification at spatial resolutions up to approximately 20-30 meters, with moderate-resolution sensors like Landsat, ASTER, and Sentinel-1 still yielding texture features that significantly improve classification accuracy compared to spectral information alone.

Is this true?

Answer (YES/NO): NO